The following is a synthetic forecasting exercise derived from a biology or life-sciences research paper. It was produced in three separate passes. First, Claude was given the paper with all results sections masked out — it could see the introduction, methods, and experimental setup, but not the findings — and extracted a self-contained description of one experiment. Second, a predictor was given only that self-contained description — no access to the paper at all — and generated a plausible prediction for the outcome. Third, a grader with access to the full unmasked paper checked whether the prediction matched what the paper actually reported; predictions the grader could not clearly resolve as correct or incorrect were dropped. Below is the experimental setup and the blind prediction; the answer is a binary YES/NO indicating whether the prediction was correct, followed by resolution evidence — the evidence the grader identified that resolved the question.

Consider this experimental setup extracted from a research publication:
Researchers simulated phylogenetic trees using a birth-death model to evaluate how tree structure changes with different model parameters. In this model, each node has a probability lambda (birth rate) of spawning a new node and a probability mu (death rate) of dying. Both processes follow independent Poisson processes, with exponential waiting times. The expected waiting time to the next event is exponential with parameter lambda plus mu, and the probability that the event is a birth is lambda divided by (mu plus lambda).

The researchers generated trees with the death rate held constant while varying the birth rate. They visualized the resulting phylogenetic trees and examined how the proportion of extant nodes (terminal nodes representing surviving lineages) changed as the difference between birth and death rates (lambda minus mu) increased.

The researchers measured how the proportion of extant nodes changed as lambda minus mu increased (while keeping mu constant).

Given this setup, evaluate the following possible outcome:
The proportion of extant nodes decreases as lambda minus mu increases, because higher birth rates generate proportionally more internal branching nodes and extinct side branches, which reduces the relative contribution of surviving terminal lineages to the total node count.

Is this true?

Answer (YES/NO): NO